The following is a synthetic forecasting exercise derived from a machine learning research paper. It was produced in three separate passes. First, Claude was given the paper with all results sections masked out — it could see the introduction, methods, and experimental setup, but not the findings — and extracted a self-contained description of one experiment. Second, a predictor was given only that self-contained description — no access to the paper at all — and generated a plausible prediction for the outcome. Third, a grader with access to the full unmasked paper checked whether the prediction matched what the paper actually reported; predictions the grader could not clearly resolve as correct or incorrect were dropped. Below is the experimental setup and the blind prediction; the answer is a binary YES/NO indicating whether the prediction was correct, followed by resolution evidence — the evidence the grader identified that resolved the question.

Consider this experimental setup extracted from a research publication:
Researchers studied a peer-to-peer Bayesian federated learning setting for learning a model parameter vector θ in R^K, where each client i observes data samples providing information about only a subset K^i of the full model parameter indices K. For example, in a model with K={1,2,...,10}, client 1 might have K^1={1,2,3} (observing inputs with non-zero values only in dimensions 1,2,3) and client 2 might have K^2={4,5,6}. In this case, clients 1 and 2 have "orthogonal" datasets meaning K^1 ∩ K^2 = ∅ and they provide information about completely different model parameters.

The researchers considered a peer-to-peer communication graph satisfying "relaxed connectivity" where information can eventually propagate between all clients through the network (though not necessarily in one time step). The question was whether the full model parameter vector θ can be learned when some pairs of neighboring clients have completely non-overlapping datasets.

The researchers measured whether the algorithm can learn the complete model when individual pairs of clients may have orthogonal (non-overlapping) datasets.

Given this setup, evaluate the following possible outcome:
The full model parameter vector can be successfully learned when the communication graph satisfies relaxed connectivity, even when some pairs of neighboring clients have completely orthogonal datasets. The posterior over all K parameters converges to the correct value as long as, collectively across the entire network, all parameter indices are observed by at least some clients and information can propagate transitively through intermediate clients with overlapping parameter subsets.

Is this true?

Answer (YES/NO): YES